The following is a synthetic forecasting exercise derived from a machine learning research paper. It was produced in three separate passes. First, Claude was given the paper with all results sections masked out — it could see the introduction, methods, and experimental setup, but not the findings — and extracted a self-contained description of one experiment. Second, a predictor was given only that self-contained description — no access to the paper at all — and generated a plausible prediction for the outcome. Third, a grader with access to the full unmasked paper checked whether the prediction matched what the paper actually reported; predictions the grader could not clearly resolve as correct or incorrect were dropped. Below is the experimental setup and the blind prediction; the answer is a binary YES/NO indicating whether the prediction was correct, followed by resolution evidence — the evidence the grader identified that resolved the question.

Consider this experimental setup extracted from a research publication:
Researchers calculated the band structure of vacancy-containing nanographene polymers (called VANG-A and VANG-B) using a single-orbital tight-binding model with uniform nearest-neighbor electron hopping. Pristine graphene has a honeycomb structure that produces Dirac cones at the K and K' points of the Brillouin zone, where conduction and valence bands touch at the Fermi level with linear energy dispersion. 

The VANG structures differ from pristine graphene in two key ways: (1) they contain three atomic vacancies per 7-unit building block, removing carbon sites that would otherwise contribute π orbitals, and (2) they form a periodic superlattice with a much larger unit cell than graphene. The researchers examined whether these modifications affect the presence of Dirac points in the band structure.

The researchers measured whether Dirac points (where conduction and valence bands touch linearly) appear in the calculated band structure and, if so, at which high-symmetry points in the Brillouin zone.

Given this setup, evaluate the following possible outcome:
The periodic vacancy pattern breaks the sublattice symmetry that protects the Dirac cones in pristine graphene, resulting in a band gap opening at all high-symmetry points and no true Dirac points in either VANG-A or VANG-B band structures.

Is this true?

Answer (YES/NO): NO